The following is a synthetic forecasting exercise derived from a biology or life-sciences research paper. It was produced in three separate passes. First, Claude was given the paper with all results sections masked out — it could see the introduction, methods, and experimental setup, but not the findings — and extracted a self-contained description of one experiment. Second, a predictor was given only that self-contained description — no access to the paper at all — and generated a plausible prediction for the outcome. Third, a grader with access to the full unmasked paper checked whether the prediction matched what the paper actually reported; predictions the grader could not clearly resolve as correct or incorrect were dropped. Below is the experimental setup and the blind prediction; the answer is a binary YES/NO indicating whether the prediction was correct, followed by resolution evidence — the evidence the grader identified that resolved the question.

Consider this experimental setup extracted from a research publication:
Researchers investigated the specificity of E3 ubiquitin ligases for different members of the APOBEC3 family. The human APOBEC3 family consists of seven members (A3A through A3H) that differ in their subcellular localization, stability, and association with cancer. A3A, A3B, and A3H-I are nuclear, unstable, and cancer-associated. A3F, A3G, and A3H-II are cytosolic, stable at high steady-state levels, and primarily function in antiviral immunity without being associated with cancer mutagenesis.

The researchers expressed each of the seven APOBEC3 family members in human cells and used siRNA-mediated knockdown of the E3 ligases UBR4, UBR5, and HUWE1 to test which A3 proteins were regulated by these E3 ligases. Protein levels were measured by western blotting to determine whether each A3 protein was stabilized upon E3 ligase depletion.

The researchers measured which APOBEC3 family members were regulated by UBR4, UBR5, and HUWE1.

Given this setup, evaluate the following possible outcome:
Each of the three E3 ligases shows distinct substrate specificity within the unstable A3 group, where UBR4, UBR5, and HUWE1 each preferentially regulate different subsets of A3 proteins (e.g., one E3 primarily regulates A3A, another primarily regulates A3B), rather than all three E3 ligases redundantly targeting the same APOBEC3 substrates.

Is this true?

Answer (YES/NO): NO